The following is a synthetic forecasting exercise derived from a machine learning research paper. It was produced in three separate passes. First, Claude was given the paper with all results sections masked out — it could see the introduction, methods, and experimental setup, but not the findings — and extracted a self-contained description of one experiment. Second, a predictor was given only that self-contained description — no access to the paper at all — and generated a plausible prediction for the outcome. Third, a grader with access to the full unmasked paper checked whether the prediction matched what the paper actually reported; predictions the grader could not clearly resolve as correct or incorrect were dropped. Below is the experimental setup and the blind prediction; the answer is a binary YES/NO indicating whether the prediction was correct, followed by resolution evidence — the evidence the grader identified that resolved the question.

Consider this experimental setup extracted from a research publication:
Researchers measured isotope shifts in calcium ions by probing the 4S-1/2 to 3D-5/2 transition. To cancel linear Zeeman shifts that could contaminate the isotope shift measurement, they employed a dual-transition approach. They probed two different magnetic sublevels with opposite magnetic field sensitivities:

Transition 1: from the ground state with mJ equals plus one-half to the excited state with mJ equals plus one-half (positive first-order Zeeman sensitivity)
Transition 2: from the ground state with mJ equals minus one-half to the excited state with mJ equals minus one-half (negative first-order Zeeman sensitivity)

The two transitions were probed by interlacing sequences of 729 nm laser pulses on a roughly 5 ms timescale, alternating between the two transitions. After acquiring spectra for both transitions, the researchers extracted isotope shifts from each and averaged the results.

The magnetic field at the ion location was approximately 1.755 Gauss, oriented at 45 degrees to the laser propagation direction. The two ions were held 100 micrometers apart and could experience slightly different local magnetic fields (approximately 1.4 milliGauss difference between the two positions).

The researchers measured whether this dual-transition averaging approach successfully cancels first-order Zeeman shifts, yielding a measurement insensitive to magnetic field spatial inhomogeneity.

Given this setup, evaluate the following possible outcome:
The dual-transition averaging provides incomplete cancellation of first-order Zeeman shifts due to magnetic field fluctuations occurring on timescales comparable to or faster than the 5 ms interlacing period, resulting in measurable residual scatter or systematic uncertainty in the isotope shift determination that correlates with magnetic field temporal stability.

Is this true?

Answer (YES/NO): NO